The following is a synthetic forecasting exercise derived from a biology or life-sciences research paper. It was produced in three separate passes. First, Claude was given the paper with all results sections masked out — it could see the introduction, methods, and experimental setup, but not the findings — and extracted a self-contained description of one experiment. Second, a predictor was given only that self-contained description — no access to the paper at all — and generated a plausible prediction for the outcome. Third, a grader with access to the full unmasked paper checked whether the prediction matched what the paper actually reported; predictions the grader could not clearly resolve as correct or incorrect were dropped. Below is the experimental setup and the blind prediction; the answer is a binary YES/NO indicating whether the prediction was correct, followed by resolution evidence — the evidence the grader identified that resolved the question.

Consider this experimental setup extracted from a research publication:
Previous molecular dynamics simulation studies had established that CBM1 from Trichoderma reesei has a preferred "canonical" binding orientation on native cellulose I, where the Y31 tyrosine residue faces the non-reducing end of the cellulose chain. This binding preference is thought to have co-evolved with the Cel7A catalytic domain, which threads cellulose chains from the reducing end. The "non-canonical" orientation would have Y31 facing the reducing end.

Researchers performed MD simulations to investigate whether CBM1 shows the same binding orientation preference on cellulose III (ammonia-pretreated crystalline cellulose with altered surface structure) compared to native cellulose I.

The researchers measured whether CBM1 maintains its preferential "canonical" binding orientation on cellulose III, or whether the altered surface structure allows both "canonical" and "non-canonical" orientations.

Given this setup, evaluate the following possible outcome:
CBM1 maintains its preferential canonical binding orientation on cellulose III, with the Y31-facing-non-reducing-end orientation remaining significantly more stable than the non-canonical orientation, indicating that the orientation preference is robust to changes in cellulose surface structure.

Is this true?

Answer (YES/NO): NO